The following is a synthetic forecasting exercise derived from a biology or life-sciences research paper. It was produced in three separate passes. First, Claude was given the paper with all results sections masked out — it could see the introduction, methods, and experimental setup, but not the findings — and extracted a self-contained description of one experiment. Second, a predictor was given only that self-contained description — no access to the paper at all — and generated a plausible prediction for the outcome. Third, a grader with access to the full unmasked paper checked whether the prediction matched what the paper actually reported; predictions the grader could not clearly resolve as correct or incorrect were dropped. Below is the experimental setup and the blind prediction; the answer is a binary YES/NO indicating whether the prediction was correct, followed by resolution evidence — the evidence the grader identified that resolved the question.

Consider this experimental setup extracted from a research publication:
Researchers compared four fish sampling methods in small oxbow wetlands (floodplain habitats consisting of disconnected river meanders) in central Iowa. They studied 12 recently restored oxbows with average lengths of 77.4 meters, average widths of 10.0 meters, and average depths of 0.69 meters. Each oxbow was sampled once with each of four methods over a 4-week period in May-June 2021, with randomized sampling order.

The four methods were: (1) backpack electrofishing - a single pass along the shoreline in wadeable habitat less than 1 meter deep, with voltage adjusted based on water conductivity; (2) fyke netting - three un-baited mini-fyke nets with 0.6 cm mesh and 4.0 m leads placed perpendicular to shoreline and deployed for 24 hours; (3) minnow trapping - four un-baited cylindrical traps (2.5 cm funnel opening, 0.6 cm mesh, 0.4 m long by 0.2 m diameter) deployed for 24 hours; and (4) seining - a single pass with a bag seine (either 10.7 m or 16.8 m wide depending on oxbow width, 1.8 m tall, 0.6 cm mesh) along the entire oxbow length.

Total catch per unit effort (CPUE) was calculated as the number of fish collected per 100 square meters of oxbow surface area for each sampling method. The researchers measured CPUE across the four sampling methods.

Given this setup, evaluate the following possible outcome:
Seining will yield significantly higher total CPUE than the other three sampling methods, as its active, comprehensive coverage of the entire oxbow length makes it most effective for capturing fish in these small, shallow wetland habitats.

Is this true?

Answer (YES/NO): NO